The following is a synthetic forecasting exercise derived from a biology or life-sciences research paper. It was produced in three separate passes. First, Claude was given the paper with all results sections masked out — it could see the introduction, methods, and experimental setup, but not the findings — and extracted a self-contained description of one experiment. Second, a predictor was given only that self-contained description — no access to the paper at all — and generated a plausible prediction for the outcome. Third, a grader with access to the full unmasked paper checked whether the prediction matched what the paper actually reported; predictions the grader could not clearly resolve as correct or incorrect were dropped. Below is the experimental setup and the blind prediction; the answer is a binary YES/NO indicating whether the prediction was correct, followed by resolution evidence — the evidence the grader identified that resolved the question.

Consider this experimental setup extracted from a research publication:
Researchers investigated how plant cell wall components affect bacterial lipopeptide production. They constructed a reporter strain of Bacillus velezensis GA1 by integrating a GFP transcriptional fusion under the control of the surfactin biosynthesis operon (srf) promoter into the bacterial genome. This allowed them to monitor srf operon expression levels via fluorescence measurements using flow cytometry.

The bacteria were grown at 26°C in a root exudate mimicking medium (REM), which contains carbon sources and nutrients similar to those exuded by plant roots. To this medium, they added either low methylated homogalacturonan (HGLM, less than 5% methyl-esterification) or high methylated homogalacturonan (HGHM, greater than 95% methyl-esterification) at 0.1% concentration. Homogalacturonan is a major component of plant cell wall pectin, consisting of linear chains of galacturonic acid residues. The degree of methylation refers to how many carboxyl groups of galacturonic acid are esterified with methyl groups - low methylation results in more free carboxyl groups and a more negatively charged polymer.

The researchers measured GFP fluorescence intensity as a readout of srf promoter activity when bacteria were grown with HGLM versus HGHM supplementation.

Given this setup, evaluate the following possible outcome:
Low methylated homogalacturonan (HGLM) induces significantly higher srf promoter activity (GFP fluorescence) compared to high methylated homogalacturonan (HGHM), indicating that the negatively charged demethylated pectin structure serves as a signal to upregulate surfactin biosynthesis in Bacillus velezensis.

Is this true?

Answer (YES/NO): NO